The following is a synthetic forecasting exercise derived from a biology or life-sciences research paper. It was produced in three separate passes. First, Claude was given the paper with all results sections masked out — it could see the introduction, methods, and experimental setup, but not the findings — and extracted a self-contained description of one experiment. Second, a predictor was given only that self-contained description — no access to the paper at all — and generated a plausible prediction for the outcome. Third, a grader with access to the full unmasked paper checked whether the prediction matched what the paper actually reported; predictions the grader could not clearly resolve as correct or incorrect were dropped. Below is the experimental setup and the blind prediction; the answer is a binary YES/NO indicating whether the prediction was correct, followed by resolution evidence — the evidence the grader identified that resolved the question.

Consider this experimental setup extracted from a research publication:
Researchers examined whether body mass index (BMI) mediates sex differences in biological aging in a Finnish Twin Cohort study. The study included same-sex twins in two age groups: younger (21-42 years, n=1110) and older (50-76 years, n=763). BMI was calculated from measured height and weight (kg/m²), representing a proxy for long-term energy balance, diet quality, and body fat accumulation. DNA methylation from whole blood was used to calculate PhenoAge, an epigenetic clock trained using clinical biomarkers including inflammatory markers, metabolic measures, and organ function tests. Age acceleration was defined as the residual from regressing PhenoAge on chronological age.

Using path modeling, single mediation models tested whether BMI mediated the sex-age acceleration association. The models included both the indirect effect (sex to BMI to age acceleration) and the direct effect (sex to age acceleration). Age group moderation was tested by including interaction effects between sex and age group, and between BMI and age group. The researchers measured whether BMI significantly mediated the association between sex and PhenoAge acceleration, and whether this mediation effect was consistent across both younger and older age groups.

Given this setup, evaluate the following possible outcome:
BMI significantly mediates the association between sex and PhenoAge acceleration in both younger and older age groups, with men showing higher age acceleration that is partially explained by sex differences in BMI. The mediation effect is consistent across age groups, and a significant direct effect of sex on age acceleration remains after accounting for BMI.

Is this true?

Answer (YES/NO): NO